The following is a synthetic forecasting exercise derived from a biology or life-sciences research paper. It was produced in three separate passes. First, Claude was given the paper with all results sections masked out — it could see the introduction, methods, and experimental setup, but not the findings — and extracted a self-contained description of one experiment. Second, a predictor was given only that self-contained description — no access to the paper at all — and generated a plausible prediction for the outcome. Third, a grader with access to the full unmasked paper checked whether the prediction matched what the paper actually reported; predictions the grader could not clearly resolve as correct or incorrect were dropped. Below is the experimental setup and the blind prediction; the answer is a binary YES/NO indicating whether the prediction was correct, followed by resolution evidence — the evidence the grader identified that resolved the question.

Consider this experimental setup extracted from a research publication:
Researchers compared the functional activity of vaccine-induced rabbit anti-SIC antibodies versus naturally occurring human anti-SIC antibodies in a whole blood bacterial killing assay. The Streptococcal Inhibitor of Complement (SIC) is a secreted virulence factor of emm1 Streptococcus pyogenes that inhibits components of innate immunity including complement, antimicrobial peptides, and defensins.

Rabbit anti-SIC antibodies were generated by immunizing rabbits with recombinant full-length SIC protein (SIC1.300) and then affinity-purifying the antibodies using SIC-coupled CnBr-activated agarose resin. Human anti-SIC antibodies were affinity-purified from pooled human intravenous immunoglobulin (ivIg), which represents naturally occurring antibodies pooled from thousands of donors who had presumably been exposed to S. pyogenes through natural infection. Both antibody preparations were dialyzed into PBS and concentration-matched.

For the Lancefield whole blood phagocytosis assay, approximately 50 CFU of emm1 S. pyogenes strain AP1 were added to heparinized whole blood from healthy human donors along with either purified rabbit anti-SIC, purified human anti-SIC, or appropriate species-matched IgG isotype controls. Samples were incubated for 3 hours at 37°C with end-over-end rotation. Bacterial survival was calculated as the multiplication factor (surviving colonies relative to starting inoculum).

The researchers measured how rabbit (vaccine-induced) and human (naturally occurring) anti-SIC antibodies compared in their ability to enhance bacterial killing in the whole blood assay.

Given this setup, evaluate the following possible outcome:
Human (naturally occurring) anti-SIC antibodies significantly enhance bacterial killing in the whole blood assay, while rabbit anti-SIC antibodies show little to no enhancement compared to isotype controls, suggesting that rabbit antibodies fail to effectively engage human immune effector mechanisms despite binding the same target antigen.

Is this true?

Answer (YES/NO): NO